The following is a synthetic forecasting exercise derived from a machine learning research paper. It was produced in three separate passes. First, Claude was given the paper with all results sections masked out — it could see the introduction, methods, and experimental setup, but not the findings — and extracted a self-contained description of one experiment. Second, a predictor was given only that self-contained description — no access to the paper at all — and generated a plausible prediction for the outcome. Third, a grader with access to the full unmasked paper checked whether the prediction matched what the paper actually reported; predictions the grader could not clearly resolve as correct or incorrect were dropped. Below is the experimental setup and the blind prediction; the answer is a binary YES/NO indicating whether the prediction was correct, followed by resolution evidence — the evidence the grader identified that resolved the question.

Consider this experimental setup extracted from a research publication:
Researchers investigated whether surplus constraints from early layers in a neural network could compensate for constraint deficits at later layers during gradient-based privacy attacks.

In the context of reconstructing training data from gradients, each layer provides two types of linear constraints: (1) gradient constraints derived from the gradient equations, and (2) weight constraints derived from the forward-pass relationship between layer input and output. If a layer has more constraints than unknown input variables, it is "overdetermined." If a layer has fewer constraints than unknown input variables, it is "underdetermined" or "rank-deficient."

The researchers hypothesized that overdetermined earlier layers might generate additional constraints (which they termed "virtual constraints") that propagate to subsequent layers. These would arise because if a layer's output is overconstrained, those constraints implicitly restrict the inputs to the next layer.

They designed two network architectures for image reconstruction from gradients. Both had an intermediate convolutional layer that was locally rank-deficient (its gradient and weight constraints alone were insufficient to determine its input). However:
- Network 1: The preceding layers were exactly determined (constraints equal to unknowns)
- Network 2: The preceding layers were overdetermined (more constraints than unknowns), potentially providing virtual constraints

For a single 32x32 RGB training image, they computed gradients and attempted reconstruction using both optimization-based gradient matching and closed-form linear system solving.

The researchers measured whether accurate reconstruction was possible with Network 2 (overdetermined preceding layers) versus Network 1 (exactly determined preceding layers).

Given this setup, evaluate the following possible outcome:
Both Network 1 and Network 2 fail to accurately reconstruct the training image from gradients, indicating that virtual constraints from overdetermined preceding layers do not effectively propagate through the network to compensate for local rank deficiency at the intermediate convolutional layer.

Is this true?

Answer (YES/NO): NO